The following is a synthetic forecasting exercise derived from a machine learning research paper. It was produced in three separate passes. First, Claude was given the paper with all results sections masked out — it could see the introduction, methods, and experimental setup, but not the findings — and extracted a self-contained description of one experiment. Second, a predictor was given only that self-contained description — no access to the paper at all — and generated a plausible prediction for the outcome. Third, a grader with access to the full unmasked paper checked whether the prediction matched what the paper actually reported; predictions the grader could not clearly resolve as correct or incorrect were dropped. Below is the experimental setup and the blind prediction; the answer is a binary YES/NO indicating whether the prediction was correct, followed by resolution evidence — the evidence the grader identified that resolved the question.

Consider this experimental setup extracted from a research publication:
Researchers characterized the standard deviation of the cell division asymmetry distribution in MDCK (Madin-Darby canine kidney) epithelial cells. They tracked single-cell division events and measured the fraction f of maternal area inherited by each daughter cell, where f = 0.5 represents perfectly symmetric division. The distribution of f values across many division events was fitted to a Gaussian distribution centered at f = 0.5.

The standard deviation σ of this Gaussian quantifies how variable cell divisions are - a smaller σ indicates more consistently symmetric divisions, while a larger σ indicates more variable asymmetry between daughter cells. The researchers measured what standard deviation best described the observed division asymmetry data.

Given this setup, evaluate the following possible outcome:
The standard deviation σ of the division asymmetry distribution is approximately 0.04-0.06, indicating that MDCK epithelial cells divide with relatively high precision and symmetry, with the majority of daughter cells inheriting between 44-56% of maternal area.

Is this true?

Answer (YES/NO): NO